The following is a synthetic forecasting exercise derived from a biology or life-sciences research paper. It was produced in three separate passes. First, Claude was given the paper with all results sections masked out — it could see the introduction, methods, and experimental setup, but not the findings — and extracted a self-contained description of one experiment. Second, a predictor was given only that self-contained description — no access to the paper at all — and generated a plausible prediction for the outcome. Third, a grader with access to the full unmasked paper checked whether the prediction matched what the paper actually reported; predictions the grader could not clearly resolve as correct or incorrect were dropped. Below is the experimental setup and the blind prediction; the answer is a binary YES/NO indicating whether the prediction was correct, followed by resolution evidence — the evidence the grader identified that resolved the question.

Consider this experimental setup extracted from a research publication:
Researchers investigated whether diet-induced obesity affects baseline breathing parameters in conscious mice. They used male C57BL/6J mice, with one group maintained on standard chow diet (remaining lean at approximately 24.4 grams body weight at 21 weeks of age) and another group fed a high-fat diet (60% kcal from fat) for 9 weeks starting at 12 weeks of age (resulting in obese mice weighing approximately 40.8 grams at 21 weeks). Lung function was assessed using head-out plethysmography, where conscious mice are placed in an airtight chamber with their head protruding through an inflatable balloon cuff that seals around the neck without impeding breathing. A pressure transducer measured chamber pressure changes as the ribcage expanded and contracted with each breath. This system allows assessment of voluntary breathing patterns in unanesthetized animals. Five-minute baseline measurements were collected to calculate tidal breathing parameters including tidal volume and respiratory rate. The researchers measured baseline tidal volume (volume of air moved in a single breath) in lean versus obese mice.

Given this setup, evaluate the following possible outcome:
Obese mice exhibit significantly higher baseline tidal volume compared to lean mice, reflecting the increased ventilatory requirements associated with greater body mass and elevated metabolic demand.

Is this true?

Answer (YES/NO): YES